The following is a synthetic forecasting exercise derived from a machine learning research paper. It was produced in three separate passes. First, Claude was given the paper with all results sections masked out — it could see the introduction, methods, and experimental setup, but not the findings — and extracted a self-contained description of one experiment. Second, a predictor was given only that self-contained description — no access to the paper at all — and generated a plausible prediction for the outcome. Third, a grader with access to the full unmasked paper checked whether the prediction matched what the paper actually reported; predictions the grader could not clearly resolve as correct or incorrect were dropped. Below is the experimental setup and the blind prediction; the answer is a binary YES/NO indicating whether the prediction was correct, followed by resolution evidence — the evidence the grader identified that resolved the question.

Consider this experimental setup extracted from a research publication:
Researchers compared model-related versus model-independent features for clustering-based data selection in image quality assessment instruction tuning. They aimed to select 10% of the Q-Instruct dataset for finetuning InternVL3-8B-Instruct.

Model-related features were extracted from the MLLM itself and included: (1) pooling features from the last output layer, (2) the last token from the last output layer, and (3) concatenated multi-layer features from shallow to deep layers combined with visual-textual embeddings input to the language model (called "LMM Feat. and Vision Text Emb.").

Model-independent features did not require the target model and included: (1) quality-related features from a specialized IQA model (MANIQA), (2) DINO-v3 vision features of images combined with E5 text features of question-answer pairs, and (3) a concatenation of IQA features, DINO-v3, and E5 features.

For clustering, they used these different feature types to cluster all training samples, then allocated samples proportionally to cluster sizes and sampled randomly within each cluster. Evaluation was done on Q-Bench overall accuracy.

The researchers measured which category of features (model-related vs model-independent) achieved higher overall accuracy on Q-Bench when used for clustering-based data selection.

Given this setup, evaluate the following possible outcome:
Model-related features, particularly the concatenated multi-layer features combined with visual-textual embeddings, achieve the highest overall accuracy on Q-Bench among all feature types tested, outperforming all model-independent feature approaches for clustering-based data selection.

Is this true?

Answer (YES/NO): YES